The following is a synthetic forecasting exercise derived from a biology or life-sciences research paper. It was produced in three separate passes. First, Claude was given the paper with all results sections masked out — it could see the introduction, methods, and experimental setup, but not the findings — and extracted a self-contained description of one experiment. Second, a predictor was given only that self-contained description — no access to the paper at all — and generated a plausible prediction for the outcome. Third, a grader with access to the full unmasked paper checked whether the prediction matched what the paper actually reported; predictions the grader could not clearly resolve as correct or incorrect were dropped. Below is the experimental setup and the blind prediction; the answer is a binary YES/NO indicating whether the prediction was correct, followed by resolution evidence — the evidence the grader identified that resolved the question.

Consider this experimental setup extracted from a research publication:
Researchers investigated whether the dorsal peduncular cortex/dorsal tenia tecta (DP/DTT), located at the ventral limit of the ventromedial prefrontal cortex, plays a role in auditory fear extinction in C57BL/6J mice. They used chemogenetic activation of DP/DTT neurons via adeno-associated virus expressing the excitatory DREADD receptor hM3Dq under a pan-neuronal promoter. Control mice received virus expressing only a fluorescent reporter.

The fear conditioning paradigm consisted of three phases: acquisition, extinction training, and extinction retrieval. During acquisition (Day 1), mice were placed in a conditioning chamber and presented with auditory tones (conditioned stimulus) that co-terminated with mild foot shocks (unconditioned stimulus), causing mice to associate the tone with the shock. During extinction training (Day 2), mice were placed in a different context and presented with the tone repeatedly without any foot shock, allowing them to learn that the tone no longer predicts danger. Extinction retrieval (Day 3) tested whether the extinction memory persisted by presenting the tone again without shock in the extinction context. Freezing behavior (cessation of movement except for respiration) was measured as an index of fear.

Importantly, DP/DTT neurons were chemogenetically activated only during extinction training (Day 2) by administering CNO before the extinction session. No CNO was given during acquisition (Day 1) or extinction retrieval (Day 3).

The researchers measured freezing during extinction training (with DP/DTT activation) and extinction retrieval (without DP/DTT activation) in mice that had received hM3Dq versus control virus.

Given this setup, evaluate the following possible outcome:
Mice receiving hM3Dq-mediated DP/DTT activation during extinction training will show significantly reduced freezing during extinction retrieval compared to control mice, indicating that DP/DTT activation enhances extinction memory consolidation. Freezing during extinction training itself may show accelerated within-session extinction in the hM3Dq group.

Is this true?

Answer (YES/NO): YES